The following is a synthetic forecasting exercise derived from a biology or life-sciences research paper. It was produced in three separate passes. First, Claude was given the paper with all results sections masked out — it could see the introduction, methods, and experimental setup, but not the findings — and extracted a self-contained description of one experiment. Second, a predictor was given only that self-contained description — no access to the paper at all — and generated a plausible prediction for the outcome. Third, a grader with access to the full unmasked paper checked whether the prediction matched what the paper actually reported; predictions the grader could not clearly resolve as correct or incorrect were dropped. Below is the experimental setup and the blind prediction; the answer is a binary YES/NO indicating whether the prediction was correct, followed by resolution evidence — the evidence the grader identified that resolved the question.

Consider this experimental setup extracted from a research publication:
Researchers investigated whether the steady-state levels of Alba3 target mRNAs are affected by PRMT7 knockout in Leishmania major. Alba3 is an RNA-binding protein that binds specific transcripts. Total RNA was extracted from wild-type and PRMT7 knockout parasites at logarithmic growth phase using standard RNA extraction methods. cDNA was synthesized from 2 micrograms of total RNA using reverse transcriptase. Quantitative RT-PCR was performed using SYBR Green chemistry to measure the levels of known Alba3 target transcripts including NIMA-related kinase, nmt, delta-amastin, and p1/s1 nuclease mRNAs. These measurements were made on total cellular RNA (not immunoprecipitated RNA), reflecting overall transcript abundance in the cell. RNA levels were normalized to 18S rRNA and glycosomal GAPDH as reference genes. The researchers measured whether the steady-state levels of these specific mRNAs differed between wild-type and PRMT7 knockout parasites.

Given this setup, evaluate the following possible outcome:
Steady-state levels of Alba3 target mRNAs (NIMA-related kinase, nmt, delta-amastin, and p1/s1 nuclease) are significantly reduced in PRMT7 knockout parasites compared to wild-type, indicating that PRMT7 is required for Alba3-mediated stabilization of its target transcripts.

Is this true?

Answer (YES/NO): NO